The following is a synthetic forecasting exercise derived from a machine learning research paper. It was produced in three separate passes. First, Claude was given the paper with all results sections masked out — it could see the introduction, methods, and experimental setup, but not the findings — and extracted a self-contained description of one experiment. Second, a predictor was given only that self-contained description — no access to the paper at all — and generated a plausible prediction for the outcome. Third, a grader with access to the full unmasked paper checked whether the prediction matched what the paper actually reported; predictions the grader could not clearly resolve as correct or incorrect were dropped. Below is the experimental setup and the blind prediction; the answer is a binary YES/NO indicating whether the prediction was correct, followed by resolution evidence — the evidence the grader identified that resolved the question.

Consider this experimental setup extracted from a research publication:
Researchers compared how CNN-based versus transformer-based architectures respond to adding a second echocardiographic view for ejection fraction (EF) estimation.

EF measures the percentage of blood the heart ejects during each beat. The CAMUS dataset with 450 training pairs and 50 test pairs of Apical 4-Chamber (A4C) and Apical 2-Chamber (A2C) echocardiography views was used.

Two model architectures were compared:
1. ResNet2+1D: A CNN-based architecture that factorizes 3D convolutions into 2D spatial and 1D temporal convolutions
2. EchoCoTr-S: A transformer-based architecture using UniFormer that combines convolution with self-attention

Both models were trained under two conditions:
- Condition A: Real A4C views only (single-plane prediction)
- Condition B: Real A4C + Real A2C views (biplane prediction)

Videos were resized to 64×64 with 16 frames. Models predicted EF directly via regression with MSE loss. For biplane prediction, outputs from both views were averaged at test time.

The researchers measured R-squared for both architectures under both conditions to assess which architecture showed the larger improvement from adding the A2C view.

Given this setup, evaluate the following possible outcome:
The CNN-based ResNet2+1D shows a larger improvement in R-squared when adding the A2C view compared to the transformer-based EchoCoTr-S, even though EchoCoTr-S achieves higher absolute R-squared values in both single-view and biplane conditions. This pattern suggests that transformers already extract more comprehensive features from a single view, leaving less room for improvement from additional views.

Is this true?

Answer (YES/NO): NO